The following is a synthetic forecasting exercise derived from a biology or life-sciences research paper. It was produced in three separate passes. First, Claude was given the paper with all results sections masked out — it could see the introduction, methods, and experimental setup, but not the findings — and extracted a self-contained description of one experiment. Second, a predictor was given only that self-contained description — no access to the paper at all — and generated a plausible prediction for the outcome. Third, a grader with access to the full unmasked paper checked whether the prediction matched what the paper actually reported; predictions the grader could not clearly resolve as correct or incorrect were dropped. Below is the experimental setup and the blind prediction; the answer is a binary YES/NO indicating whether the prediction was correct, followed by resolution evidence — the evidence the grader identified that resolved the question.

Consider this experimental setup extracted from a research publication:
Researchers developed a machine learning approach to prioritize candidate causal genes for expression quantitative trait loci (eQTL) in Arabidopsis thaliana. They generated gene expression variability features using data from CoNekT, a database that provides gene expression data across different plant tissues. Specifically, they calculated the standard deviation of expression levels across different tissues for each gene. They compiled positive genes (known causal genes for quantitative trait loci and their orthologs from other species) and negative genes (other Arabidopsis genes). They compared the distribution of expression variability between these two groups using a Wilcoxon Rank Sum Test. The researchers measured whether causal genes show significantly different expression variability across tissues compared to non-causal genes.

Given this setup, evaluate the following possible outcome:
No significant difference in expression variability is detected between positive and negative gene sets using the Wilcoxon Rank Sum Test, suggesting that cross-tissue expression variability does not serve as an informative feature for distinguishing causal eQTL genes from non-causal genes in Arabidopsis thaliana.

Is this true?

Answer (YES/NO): NO